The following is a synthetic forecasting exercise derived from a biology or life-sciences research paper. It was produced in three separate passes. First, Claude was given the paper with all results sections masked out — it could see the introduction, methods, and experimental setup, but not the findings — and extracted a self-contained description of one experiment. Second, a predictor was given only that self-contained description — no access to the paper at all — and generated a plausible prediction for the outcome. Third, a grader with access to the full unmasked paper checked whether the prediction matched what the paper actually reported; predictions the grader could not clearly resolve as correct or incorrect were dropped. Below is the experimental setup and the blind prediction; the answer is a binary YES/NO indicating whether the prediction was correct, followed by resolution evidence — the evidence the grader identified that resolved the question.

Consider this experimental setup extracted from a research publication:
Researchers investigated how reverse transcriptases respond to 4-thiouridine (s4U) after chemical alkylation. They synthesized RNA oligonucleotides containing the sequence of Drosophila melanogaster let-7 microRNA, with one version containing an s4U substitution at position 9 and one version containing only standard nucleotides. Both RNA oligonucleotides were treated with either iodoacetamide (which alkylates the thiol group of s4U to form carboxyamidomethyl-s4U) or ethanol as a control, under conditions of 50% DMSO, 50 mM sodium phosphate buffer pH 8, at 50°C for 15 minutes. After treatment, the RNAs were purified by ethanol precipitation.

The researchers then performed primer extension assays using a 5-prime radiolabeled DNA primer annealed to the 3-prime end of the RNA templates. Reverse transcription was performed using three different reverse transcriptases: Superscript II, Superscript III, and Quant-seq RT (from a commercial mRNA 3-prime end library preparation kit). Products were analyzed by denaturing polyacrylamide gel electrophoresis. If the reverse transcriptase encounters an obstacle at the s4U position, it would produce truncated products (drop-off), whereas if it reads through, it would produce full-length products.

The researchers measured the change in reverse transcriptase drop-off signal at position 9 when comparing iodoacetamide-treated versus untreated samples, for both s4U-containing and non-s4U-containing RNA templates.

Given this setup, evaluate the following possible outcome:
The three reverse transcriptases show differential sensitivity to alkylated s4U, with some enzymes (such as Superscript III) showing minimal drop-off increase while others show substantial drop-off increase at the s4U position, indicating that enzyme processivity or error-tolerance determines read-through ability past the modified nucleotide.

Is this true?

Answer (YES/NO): NO